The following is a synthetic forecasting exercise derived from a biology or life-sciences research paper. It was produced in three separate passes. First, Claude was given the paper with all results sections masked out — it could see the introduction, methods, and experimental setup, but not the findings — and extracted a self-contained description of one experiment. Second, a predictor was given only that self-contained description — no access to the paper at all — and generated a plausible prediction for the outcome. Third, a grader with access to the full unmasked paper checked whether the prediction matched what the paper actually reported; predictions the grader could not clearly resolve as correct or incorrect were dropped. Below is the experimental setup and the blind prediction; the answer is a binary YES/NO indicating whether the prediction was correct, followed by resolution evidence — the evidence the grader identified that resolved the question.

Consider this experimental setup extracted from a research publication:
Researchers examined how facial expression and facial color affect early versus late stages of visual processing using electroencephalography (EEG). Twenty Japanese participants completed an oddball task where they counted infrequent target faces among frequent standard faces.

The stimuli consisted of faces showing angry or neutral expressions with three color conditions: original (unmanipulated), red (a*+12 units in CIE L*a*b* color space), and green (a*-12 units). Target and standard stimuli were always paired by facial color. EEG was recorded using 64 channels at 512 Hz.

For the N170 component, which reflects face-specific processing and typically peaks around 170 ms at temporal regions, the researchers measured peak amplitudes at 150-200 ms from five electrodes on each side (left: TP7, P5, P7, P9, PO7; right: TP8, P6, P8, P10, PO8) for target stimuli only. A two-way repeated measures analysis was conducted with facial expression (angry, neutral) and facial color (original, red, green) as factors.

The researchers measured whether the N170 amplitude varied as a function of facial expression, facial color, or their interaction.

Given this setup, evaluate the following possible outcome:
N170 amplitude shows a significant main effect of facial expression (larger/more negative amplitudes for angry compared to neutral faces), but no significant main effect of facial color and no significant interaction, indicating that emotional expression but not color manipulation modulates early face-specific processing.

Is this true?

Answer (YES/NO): YES